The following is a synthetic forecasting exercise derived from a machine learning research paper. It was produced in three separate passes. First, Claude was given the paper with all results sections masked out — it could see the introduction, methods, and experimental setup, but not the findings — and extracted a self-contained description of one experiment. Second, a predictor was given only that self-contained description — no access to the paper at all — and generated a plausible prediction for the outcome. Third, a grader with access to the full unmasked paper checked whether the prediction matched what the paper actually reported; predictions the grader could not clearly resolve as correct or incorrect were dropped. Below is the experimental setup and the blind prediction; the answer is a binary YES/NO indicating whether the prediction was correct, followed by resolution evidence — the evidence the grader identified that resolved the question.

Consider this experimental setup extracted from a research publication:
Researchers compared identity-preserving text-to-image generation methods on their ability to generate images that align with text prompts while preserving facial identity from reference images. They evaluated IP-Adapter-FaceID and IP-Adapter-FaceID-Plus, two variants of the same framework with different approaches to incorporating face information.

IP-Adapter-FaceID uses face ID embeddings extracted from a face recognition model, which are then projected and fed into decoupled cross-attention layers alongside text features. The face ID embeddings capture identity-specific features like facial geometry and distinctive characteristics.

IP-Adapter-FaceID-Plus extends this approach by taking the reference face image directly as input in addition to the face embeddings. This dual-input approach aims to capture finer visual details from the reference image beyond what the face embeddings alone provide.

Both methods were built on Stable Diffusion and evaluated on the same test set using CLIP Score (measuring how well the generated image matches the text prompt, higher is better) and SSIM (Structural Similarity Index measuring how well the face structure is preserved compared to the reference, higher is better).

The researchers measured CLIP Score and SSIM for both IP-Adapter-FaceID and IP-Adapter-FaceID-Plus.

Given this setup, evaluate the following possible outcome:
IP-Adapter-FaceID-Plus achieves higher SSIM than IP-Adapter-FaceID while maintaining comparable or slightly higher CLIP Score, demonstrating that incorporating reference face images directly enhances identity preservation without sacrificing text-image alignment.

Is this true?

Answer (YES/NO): NO